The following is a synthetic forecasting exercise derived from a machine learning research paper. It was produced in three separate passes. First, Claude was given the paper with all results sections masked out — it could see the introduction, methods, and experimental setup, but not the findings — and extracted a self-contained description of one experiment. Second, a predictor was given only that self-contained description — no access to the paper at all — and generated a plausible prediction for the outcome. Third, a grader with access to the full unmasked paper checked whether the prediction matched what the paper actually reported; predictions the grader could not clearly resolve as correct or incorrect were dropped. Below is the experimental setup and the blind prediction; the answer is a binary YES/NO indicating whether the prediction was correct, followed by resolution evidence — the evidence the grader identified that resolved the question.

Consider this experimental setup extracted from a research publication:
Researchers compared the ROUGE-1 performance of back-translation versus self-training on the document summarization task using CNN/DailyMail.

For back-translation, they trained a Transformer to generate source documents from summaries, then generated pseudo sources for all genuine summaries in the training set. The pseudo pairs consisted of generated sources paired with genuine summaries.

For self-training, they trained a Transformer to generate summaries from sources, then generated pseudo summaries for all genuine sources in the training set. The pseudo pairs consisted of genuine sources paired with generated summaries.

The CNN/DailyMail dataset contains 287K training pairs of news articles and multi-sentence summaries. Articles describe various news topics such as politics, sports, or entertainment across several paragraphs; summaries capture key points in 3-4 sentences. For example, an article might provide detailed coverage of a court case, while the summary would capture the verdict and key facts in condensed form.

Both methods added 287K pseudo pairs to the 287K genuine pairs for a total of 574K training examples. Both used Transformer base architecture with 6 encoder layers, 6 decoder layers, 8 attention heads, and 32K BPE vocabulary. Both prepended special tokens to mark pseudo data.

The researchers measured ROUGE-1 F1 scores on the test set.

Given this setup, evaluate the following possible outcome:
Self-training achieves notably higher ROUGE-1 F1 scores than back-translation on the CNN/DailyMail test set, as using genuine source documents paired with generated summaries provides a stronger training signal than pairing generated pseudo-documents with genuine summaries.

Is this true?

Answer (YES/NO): NO